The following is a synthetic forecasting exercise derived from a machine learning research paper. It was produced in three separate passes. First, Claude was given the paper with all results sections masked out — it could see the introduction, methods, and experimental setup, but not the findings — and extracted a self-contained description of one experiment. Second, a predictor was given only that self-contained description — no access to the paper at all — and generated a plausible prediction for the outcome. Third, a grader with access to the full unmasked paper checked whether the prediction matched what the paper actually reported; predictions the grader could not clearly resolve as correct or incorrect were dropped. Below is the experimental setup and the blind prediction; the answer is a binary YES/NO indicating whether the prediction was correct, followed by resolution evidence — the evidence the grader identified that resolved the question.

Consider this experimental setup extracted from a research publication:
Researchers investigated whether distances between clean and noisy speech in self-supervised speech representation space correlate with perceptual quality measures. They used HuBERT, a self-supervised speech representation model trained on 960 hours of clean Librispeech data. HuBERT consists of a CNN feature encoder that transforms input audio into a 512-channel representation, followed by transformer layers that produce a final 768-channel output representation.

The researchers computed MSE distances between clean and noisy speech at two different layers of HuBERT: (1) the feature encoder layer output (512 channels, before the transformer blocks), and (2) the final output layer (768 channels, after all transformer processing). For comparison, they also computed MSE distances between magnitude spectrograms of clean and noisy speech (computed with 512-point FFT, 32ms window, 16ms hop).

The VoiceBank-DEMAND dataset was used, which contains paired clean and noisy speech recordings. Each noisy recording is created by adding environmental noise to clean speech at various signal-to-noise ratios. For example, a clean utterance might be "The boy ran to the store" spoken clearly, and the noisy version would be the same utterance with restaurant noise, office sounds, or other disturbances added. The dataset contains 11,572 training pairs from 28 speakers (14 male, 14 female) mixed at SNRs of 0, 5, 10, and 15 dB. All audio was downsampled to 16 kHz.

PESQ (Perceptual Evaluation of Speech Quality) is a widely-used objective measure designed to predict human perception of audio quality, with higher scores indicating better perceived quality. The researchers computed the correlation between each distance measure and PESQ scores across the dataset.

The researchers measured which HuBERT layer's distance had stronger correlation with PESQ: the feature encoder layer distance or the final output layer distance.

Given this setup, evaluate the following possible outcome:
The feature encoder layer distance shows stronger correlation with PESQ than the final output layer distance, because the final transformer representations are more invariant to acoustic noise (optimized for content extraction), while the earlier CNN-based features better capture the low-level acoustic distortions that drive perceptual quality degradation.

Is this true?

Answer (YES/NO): YES